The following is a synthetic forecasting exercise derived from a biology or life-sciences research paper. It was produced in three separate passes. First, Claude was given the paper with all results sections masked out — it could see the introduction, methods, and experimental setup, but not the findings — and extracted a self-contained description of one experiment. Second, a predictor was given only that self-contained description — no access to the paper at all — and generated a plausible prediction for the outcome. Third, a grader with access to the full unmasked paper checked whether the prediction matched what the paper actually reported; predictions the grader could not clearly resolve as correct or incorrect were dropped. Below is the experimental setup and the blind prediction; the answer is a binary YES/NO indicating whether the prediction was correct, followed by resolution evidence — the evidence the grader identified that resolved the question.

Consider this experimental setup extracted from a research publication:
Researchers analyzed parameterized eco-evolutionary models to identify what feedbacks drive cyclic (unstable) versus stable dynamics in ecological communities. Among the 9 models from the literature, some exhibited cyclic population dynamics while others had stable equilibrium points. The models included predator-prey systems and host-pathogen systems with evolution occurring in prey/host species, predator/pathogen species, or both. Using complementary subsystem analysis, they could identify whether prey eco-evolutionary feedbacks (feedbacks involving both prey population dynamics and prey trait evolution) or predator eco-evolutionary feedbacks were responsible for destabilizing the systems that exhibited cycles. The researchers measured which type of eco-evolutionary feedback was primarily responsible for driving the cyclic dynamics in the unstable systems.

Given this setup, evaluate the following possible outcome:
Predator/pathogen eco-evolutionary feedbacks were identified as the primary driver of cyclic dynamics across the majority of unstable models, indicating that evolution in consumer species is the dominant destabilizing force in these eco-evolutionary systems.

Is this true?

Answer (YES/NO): NO